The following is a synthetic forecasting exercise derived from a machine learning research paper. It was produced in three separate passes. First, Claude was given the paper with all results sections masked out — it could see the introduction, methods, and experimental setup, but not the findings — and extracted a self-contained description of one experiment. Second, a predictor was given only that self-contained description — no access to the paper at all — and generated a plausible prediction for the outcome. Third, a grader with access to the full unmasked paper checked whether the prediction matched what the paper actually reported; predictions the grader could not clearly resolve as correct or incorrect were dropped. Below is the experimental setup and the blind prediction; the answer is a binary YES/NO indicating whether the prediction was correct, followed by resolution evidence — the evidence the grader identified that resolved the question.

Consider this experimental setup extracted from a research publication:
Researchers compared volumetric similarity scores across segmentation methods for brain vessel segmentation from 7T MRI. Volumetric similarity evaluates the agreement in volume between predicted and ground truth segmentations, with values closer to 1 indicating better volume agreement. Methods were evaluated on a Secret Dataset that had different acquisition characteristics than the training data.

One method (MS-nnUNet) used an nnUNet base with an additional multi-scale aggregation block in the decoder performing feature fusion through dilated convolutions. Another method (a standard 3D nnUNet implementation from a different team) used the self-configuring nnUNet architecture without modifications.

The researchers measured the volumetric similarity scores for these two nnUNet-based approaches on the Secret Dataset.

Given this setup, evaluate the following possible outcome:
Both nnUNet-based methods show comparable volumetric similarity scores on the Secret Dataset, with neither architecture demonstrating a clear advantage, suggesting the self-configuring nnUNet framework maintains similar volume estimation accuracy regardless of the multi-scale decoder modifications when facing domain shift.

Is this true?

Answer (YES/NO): YES